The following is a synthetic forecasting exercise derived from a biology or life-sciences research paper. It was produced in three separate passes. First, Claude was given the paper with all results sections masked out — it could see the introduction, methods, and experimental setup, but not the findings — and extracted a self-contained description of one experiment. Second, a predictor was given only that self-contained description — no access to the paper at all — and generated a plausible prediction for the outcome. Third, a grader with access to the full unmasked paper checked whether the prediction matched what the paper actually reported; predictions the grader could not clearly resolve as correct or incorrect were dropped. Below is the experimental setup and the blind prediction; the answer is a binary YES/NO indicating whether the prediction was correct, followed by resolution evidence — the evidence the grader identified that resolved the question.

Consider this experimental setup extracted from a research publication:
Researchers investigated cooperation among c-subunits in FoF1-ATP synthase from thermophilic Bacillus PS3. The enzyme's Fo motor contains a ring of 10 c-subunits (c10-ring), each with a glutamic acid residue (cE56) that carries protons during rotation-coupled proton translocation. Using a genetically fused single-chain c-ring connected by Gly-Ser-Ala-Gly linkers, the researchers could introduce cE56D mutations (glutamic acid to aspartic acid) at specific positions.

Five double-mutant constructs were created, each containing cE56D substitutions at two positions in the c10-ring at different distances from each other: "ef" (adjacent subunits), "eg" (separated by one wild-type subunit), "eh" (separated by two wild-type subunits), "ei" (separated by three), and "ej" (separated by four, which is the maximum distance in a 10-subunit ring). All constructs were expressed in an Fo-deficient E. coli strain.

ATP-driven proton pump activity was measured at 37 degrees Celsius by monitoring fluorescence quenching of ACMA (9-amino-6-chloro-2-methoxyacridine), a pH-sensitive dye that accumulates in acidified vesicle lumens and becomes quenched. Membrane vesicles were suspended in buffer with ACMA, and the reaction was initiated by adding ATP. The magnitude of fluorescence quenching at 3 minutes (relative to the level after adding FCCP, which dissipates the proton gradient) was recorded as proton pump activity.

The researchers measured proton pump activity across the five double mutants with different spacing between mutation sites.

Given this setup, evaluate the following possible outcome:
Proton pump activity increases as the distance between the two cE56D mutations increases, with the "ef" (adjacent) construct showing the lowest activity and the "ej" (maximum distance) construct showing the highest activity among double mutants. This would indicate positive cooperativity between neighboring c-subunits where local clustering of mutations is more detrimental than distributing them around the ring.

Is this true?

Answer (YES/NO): NO